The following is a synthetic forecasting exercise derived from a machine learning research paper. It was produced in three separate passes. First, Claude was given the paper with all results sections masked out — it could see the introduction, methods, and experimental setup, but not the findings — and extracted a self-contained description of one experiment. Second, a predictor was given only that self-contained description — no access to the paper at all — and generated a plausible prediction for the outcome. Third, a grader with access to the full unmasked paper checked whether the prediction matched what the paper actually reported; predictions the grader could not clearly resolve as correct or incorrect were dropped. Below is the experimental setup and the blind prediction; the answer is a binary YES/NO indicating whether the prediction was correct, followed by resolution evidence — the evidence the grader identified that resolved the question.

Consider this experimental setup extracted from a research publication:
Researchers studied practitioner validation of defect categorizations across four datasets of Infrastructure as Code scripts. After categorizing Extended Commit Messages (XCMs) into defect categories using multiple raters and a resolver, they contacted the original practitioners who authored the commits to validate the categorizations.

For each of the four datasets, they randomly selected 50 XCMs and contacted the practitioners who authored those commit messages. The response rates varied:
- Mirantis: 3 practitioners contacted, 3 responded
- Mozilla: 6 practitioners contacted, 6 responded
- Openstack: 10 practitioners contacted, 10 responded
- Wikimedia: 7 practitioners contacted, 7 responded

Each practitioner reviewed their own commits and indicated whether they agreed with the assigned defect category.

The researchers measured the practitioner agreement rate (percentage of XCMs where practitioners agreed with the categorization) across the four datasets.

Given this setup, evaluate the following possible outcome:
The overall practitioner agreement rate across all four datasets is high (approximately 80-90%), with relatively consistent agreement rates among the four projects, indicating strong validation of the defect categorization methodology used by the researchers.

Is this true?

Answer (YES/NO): NO